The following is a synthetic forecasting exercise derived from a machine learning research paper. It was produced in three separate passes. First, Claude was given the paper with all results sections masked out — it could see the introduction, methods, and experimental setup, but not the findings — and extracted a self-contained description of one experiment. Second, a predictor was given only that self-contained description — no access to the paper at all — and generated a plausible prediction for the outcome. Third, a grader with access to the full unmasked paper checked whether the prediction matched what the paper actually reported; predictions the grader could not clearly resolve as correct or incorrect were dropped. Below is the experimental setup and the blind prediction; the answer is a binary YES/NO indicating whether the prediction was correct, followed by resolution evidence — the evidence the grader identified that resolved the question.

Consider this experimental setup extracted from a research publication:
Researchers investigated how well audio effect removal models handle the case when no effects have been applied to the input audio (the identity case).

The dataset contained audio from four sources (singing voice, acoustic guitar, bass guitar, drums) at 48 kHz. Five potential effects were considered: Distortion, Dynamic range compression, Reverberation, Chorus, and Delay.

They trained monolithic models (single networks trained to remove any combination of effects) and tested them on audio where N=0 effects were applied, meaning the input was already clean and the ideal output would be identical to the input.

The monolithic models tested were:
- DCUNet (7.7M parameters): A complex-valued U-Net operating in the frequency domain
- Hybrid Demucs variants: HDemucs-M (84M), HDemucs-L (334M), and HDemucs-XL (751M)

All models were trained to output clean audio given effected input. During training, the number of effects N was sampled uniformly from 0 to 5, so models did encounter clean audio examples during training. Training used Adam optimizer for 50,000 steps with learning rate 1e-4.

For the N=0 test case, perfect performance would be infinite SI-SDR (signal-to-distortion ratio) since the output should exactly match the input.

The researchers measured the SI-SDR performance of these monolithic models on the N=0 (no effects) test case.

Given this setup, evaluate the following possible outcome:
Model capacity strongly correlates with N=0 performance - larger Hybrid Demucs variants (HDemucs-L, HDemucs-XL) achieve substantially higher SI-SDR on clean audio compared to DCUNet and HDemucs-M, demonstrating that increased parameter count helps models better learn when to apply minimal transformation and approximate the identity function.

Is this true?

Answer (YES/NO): NO